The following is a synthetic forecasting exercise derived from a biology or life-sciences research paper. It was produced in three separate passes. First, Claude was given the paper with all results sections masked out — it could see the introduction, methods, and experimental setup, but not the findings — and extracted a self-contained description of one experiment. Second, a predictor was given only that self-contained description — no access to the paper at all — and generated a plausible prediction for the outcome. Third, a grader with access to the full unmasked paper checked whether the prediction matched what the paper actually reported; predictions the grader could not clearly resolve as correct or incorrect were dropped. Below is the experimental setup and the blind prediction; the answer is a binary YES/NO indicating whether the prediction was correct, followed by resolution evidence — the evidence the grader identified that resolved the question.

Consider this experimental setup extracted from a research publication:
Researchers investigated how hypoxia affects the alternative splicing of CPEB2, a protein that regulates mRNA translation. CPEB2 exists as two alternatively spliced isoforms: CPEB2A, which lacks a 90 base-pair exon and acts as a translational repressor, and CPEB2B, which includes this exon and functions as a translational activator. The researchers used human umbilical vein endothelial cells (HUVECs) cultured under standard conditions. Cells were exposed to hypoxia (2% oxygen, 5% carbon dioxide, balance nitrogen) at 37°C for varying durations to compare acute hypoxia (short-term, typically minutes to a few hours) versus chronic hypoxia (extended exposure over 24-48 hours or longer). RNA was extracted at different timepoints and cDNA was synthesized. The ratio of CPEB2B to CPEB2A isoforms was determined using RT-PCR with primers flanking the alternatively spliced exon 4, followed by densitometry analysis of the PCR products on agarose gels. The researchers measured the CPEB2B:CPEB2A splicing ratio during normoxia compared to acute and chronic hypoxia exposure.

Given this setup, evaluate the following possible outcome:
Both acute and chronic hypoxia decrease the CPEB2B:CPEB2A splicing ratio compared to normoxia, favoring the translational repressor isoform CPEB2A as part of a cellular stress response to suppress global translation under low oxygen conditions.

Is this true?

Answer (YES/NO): NO